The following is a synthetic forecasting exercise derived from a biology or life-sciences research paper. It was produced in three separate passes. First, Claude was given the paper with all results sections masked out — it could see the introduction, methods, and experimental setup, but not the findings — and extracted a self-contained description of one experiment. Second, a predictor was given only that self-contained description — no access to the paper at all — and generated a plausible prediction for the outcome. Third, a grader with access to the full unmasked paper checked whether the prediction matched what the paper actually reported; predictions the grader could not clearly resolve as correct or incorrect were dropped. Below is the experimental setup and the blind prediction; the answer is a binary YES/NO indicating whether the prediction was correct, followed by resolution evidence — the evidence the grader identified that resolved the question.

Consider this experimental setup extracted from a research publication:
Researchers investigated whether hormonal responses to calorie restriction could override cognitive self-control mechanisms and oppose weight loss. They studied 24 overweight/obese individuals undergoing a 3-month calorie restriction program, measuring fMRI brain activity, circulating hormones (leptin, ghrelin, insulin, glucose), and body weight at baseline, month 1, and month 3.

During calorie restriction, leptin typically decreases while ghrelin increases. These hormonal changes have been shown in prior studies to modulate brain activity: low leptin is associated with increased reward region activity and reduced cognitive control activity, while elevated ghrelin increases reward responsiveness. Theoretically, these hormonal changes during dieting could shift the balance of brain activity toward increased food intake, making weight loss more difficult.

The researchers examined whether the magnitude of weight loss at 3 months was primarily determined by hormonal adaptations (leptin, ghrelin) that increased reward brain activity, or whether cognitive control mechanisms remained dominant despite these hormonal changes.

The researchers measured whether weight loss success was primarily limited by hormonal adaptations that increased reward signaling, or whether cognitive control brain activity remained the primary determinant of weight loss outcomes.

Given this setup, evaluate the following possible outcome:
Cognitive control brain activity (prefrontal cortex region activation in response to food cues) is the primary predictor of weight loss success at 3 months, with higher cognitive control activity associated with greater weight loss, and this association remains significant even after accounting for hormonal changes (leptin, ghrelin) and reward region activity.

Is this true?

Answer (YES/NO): YES